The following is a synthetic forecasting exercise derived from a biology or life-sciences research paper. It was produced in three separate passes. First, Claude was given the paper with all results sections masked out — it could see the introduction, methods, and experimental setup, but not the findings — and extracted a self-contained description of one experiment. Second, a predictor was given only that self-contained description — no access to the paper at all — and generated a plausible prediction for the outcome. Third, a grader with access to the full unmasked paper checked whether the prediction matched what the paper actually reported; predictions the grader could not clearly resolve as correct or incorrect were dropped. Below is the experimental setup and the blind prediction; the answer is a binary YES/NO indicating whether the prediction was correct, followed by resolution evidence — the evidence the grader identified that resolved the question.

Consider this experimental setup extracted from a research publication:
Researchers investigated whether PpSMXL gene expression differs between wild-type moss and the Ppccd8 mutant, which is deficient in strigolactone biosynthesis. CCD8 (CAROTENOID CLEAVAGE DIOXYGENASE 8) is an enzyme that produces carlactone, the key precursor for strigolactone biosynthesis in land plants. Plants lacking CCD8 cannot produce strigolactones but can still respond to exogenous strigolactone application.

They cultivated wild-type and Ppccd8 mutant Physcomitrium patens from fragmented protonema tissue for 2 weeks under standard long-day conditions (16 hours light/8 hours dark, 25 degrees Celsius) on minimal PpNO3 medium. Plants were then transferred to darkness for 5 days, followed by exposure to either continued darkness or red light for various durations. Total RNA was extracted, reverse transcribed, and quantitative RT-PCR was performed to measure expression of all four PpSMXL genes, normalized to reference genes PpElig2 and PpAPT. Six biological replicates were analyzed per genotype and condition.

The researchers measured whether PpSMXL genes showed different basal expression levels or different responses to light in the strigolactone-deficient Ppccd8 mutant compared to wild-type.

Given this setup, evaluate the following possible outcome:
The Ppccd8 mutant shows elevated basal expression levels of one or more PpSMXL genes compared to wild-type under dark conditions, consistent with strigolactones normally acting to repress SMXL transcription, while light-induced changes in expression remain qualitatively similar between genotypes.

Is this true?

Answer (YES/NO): NO